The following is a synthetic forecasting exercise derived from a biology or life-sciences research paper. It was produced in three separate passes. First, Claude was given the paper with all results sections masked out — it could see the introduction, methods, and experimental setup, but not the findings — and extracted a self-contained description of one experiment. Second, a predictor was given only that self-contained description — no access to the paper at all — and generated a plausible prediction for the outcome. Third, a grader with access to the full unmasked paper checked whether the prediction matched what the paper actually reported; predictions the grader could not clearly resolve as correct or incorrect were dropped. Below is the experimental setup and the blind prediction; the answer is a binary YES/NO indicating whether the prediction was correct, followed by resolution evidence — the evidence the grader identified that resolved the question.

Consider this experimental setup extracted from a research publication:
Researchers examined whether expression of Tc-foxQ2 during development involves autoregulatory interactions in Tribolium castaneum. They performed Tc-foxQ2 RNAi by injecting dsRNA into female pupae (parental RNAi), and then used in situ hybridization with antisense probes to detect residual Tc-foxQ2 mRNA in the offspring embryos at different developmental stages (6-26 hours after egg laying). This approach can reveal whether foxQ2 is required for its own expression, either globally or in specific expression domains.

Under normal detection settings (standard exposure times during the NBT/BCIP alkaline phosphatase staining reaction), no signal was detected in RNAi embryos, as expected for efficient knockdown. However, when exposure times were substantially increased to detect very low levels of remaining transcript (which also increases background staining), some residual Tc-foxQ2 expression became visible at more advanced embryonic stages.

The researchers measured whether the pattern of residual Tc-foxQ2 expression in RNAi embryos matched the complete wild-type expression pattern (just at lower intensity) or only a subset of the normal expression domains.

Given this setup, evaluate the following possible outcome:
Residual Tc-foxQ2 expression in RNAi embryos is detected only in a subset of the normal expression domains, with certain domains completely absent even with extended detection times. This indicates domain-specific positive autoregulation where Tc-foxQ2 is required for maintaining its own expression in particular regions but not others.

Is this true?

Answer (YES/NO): YES